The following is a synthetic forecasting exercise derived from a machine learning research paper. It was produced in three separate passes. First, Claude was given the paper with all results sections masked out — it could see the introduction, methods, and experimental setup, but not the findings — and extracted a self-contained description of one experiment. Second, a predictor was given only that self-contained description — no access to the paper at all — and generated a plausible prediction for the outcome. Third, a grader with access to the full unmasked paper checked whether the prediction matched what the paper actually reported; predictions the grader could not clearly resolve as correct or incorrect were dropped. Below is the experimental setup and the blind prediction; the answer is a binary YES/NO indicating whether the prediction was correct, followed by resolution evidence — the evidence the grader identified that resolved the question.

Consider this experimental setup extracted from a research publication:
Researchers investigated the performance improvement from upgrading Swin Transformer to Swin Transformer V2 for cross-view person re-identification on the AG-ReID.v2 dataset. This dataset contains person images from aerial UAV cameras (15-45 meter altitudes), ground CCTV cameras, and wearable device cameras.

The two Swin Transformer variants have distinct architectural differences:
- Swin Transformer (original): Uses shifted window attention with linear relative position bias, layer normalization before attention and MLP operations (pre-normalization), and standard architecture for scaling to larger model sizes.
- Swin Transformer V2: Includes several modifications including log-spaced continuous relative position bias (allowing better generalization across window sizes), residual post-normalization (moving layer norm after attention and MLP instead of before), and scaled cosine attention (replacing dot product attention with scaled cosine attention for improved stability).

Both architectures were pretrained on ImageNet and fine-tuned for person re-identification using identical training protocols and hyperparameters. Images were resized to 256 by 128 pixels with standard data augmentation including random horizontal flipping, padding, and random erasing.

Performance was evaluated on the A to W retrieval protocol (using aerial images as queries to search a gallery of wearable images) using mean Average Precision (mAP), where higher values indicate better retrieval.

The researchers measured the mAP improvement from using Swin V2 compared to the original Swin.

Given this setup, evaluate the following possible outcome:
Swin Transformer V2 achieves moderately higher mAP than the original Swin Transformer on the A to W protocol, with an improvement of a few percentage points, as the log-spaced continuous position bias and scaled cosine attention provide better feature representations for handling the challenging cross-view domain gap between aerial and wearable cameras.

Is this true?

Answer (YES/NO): NO